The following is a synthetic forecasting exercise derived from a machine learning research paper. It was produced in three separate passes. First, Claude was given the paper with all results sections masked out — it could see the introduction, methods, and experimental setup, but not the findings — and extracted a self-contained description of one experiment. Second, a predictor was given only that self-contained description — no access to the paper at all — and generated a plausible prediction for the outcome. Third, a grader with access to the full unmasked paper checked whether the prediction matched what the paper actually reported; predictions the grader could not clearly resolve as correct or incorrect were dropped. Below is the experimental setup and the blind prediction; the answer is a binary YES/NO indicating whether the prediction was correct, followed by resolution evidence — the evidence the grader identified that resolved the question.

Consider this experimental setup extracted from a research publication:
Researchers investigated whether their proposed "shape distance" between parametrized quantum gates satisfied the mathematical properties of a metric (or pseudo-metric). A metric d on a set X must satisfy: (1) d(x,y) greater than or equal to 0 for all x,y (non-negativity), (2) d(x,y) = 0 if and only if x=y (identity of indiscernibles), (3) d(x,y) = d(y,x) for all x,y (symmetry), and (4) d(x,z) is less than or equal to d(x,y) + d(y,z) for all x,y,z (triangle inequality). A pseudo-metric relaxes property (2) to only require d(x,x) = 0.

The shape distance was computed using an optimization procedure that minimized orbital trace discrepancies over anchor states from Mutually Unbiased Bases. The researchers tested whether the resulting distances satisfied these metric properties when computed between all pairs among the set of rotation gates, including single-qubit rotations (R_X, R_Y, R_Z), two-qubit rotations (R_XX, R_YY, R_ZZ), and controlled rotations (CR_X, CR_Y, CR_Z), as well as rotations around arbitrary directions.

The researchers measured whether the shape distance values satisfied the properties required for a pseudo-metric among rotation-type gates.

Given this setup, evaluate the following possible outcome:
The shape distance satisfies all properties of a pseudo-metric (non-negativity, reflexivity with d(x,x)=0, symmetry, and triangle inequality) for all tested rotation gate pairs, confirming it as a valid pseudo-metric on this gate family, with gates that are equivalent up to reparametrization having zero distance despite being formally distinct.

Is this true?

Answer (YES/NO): YES